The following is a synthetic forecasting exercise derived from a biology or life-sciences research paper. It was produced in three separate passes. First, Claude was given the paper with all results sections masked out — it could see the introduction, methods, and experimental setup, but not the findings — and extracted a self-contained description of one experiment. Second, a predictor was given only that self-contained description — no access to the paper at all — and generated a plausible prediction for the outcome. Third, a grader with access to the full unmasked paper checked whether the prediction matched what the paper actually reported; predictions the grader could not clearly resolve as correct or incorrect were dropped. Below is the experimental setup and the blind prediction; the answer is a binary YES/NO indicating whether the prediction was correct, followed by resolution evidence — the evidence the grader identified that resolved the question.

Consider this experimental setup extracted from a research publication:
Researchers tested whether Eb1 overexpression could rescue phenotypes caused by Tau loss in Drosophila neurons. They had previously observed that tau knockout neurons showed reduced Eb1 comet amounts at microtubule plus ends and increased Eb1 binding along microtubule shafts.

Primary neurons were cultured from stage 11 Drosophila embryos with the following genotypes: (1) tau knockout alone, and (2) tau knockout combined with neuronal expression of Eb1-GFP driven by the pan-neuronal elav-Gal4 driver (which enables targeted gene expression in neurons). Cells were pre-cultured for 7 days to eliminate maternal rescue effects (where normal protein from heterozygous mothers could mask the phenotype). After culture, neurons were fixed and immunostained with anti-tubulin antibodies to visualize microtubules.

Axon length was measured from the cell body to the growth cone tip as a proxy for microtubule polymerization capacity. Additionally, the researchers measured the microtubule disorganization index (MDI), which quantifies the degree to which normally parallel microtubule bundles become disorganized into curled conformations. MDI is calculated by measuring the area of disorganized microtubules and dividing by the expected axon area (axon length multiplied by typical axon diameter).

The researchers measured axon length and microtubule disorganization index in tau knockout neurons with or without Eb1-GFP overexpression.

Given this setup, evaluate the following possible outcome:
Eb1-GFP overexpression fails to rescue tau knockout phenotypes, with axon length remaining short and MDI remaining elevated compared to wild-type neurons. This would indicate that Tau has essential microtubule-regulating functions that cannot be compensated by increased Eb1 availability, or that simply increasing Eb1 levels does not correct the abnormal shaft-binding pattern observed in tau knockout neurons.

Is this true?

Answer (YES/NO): NO